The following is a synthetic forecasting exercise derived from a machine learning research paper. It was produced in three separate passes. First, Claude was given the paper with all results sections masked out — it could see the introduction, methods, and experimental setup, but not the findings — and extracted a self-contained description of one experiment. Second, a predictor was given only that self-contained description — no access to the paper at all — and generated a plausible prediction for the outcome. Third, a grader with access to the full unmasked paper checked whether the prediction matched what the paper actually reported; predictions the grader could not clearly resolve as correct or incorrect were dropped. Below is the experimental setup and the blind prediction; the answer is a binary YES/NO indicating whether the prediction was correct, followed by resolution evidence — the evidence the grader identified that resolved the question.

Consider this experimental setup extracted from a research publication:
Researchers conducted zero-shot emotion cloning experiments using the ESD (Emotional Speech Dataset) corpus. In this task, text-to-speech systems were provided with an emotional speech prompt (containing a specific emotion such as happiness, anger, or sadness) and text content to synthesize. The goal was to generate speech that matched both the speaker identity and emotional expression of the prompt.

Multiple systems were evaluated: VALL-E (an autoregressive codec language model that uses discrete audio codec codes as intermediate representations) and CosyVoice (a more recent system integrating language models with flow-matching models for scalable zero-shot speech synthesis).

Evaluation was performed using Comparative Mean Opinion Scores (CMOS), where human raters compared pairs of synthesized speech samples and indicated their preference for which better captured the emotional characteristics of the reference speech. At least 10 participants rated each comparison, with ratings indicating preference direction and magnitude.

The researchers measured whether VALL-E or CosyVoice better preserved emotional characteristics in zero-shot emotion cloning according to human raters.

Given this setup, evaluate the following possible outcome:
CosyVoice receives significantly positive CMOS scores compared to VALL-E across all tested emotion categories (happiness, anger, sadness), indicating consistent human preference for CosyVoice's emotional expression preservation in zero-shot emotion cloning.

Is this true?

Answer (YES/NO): NO